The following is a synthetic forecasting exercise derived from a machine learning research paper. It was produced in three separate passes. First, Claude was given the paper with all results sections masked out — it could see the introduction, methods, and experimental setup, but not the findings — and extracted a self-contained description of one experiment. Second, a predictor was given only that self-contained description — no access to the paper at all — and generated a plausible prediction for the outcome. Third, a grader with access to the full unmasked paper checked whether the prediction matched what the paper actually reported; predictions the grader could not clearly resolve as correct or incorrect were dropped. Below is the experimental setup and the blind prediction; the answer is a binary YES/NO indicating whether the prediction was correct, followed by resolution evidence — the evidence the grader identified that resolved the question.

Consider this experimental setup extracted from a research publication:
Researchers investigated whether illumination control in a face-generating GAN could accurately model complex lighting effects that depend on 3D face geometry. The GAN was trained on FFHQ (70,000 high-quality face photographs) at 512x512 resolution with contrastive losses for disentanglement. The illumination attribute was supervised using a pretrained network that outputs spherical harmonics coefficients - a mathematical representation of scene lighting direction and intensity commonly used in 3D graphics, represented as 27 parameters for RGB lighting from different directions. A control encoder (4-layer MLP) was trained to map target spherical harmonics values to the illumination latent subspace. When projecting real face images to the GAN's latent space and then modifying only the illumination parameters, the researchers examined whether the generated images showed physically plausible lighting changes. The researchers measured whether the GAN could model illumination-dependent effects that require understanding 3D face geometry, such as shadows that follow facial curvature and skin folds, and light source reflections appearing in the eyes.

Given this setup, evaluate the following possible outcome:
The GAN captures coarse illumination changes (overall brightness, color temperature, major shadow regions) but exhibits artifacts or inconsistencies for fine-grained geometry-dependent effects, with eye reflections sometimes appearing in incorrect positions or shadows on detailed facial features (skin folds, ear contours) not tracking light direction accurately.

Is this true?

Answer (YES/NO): NO